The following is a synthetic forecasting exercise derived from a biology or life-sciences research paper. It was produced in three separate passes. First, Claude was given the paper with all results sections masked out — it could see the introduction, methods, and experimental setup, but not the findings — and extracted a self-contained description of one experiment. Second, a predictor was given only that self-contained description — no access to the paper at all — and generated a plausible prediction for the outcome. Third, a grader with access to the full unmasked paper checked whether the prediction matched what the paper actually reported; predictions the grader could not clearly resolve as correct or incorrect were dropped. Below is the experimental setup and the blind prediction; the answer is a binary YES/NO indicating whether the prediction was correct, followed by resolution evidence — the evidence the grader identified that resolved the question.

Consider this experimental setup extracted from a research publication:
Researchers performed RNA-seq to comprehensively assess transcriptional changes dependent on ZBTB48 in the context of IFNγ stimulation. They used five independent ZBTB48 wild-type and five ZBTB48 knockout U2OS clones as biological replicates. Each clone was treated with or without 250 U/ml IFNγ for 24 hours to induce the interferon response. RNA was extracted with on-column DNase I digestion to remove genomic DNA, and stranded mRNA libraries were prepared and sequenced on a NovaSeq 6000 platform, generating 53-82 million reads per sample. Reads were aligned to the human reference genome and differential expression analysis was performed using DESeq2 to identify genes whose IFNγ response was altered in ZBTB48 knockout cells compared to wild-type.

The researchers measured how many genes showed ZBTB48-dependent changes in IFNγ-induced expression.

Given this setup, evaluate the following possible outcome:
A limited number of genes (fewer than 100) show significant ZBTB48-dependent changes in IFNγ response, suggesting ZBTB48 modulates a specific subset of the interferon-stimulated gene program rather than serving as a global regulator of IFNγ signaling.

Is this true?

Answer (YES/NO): YES